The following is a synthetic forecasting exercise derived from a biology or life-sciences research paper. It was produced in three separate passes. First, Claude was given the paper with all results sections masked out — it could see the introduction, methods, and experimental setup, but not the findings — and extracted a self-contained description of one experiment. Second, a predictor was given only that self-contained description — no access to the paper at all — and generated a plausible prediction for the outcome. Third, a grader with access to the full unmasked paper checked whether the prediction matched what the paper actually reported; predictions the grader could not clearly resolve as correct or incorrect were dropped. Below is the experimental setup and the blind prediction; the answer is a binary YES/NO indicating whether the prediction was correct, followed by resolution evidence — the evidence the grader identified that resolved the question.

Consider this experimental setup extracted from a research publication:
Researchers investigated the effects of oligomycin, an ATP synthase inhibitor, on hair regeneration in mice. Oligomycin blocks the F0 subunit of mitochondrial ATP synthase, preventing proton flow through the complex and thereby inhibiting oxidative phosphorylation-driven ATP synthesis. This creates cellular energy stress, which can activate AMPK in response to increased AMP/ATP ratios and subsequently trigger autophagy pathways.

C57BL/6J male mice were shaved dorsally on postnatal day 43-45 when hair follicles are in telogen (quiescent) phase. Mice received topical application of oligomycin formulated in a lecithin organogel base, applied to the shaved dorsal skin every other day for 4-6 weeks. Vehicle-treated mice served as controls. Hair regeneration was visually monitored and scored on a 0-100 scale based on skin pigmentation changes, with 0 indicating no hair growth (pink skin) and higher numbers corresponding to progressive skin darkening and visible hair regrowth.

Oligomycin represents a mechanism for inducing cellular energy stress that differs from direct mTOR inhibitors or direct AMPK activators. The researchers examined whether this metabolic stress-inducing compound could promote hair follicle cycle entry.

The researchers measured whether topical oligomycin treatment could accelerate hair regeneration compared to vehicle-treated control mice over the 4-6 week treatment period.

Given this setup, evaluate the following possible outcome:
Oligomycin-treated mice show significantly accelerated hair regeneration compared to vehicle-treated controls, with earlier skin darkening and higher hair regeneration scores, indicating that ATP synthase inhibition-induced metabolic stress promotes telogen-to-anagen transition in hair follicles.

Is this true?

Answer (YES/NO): YES